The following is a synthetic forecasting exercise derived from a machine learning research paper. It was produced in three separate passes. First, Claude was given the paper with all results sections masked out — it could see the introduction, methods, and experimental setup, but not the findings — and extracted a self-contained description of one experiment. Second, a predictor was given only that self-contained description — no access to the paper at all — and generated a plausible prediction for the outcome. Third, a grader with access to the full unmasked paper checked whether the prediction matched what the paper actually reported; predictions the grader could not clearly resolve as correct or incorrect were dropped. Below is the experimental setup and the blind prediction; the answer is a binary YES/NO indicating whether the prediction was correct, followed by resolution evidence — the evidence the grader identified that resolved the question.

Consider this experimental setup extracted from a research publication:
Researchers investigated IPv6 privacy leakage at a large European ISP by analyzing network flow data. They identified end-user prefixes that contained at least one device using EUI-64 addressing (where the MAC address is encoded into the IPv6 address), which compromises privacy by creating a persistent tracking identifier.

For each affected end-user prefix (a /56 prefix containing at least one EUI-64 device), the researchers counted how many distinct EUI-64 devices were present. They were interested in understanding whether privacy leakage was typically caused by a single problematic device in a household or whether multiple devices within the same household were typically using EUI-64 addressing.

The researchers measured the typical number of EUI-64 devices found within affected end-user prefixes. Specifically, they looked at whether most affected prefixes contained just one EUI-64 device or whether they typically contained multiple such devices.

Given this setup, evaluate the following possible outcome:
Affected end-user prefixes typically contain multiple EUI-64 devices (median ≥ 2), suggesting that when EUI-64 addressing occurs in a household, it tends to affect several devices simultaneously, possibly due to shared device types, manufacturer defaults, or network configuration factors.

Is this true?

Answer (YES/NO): NO